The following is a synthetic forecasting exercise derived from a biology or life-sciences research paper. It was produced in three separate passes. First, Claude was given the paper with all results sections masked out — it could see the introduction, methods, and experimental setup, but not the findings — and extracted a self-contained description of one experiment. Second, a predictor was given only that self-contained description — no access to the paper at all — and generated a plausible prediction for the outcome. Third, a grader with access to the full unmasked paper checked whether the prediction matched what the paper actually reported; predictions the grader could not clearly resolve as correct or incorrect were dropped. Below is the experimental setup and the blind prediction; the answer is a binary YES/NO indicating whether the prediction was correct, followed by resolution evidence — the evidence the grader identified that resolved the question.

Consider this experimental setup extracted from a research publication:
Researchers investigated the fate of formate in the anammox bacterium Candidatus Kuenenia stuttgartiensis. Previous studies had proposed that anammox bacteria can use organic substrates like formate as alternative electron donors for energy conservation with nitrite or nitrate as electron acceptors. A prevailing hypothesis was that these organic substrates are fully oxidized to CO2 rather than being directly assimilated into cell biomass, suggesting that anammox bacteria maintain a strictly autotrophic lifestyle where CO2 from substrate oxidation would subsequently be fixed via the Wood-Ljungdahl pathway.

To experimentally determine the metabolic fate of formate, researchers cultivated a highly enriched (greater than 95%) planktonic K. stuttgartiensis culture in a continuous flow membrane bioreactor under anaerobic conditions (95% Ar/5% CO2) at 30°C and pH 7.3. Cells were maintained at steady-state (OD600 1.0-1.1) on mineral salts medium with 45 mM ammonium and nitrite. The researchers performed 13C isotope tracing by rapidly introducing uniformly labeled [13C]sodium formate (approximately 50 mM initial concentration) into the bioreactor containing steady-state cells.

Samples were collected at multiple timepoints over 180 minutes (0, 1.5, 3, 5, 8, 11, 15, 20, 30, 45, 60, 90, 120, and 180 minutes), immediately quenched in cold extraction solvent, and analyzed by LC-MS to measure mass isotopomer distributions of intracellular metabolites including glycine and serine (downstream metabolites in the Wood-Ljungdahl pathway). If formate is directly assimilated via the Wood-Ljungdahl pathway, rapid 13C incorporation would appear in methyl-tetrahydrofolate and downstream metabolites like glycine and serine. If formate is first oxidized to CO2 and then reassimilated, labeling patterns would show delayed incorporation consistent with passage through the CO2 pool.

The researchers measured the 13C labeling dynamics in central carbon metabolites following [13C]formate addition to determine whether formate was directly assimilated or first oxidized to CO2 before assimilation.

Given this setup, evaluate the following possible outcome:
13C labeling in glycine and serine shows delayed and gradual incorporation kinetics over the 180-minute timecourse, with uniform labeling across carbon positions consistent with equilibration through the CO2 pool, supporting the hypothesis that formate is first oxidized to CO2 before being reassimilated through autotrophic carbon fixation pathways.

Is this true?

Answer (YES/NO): NO